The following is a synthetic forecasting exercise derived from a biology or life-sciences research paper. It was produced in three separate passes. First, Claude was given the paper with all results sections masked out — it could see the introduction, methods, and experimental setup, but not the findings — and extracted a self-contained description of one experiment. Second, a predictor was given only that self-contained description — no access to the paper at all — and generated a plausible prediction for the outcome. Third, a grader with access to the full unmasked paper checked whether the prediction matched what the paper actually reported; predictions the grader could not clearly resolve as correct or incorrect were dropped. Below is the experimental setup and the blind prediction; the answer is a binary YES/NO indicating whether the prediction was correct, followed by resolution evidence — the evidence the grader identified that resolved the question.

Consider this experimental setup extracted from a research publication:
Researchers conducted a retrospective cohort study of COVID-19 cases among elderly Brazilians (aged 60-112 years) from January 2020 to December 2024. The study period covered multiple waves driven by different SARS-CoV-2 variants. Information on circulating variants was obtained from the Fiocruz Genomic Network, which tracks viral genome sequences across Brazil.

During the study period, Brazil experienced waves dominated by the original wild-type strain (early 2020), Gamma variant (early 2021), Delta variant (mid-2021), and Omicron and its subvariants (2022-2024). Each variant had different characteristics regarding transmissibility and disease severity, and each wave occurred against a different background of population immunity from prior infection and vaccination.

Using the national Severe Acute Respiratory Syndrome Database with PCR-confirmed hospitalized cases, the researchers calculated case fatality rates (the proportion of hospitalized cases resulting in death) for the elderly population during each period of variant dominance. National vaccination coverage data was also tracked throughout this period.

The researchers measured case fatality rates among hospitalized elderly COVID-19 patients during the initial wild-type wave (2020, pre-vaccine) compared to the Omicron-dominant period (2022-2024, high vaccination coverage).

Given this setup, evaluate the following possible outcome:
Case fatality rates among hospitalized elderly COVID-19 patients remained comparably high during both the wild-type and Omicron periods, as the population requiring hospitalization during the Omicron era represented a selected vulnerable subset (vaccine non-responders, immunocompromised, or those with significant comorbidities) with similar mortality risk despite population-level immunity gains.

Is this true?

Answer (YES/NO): NO